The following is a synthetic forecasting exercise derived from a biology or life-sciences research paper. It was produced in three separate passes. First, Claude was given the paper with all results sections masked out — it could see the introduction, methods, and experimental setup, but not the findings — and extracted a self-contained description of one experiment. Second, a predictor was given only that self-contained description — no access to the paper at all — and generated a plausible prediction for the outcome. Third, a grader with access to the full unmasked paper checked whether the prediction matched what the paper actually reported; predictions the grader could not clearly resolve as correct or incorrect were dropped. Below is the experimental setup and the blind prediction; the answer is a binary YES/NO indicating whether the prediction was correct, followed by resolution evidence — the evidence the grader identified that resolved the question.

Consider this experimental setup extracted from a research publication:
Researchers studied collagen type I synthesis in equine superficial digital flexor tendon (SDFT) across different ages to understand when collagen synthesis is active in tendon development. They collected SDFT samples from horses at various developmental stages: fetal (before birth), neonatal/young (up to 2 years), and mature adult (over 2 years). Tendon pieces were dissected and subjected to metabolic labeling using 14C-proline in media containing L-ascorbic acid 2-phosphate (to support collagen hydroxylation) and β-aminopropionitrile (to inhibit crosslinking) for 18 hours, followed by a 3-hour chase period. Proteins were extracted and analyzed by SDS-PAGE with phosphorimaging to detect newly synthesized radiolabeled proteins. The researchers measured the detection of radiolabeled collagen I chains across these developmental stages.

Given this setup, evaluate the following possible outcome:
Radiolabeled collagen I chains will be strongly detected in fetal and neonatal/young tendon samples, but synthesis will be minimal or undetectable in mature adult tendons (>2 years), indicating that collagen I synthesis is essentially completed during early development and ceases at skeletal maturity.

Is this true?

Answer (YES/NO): NO